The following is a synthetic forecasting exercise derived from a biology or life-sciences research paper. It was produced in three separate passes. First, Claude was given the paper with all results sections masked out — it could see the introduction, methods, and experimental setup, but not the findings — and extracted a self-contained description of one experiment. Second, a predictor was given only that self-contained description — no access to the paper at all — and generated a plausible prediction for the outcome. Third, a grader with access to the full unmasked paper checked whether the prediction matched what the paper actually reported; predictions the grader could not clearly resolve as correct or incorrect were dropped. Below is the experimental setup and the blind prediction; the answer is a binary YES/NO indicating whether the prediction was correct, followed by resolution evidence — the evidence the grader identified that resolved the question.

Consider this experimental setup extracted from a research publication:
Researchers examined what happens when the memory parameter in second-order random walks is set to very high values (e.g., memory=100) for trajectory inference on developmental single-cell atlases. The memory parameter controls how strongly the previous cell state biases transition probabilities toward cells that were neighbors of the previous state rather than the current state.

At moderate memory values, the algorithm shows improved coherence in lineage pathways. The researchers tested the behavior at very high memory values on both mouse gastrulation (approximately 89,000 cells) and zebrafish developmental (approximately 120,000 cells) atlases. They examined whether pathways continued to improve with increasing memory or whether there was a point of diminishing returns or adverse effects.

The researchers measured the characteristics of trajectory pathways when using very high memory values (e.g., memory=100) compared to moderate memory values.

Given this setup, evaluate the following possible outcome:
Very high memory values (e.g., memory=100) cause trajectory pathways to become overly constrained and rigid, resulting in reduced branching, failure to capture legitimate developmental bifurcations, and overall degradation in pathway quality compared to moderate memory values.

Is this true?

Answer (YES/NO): NO